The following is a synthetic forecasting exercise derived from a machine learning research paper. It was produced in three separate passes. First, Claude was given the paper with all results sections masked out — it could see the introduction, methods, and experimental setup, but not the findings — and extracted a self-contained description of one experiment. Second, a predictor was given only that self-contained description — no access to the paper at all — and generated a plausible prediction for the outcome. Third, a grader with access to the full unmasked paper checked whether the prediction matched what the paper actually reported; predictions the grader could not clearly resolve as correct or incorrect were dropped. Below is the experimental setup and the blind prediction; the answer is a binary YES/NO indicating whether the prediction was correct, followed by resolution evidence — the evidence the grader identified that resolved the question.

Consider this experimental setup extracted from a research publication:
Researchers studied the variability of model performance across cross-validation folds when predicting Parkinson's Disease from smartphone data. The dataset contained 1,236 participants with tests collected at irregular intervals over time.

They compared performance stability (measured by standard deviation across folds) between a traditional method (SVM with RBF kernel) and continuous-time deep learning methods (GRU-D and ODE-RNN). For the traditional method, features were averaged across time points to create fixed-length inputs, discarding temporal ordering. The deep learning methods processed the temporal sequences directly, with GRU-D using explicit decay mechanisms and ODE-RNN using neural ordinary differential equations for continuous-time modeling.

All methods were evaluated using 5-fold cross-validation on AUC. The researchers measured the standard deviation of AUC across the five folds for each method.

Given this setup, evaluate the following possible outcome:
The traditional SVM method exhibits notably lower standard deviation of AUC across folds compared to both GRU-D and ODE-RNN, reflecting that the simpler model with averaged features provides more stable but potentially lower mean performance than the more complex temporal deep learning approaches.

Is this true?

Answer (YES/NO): NO